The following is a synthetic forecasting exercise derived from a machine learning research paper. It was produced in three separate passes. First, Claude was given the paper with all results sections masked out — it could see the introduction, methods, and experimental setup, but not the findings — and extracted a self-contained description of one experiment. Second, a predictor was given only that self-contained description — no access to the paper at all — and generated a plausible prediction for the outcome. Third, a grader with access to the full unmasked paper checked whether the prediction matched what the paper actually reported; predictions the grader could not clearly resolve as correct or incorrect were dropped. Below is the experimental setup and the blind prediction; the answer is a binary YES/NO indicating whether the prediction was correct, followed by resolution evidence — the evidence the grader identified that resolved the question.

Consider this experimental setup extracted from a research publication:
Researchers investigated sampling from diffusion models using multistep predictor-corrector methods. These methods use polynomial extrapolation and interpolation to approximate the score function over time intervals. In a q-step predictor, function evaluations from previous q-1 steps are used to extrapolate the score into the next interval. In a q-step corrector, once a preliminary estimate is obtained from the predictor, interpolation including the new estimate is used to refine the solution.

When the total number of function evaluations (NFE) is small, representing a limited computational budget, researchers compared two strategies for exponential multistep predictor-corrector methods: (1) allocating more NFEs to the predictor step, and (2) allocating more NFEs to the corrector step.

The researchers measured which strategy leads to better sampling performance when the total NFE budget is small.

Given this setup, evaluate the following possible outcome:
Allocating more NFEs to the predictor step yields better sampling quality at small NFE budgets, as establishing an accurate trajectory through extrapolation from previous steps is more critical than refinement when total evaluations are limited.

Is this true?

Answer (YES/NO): YES